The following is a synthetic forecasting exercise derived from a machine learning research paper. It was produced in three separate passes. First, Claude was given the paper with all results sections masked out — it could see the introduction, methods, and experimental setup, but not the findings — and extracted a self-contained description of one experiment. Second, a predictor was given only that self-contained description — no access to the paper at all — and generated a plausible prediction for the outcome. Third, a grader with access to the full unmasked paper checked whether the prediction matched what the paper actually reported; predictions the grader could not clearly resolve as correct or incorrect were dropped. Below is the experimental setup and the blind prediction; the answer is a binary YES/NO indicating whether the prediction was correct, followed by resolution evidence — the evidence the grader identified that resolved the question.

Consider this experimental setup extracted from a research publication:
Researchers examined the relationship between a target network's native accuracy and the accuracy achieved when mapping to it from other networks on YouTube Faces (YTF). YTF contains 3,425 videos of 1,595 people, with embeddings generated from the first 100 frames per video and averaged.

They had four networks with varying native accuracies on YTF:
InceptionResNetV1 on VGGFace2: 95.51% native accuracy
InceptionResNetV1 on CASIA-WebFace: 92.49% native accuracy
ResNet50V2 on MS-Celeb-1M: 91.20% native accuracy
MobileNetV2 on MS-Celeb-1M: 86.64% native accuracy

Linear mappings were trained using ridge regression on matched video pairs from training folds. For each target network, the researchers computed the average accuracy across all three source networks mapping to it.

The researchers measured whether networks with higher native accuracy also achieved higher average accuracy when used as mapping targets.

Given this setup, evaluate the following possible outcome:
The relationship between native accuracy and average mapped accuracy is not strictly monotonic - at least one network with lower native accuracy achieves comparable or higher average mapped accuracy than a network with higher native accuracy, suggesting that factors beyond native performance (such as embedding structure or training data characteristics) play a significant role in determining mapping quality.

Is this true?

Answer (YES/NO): YES